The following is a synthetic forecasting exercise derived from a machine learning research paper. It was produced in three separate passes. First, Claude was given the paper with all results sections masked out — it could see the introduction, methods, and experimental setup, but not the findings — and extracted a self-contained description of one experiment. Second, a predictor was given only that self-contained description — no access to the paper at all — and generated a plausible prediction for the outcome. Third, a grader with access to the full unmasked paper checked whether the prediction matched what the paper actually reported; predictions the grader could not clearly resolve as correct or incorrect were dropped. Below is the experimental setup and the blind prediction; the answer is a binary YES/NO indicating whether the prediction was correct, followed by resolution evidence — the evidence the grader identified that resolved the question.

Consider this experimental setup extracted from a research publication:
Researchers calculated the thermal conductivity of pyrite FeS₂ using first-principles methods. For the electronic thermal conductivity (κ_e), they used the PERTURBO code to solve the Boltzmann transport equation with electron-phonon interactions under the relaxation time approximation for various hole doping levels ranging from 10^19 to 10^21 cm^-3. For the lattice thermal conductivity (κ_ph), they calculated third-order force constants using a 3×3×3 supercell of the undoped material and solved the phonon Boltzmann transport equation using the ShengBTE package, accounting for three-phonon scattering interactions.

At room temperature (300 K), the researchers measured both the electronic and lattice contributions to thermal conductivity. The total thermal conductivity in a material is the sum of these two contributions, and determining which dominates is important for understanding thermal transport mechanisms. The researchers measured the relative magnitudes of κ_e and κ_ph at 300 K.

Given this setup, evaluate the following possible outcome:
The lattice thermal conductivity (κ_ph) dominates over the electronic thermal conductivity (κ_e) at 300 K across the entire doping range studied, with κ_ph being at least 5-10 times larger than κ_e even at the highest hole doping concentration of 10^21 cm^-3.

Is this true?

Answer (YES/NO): YES